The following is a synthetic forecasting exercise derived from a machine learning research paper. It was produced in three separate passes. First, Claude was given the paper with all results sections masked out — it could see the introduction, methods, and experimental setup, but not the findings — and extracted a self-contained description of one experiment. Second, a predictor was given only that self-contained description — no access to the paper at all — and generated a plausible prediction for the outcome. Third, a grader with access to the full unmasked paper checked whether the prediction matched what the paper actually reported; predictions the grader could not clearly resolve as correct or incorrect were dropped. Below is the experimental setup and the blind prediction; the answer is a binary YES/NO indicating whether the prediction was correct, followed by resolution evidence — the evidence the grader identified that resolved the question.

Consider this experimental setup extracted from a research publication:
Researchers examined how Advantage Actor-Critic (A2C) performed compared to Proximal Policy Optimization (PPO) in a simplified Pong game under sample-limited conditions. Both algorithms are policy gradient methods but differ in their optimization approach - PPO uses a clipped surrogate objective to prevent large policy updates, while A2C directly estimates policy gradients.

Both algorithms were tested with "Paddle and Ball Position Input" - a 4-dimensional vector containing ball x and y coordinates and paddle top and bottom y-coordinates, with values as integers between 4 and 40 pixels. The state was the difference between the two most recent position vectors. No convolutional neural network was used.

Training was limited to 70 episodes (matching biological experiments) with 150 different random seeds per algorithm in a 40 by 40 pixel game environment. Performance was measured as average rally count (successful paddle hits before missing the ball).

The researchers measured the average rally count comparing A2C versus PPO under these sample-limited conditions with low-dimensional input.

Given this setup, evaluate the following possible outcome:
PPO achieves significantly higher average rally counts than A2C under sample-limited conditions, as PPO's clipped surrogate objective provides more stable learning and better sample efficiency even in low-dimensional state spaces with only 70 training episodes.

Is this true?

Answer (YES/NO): NO